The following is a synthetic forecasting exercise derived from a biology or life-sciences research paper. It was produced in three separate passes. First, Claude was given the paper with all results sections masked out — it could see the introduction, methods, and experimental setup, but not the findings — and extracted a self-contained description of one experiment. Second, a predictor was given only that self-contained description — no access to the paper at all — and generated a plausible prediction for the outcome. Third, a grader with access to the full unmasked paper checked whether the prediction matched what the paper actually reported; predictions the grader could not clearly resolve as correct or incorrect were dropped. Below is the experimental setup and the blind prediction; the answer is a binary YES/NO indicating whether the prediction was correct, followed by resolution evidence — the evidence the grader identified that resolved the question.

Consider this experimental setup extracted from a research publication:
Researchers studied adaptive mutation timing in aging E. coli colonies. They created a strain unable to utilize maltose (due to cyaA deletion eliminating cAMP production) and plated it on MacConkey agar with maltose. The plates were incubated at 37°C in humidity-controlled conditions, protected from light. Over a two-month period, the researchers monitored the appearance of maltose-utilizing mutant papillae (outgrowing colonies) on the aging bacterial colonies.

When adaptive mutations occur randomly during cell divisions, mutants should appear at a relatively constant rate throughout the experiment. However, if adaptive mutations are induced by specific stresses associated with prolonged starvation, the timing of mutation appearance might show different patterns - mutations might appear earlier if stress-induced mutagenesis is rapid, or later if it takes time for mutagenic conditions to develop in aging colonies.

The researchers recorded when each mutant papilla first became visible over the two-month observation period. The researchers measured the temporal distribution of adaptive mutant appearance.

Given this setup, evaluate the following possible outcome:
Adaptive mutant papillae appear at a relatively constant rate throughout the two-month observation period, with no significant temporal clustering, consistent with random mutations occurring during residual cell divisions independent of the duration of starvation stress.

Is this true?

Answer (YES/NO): NO